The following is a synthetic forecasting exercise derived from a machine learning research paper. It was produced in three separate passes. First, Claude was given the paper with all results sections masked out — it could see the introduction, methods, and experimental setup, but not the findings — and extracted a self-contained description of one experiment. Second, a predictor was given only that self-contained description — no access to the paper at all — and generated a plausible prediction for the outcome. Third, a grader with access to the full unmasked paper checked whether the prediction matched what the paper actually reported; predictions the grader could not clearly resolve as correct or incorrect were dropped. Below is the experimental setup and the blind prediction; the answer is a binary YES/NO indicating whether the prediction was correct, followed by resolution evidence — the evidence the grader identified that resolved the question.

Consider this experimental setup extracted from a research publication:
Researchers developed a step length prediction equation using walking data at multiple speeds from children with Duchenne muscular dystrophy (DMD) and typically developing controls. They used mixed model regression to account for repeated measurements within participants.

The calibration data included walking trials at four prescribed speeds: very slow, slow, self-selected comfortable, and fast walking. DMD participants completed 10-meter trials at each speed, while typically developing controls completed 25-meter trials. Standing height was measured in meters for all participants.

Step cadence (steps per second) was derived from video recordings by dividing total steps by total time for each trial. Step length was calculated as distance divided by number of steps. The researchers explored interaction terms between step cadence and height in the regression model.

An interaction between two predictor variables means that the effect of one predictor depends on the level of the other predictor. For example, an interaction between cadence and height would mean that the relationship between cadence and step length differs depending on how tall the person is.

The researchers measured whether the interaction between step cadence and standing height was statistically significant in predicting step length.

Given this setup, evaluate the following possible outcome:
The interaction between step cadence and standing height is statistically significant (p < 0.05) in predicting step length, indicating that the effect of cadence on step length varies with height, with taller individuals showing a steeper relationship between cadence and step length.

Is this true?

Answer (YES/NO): YES